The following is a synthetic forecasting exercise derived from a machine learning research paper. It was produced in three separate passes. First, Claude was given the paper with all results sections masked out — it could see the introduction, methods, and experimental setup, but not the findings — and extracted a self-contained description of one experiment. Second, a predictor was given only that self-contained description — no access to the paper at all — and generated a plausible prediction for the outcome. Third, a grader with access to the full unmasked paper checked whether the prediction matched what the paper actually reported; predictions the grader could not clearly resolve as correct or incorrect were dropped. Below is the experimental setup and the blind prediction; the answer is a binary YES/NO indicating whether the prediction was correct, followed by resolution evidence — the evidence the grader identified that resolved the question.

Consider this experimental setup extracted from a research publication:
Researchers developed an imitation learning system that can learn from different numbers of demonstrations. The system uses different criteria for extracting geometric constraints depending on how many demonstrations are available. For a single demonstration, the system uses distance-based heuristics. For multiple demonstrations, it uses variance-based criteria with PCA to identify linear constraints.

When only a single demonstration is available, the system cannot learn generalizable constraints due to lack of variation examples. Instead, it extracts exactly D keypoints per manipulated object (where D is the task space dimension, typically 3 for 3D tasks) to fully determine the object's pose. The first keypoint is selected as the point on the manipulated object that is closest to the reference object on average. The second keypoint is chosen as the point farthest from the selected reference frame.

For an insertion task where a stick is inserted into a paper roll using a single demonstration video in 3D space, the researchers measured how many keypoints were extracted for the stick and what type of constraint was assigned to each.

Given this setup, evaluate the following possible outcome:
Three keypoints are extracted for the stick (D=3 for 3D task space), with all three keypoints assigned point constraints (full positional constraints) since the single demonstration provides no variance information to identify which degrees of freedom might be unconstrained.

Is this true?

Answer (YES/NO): YES